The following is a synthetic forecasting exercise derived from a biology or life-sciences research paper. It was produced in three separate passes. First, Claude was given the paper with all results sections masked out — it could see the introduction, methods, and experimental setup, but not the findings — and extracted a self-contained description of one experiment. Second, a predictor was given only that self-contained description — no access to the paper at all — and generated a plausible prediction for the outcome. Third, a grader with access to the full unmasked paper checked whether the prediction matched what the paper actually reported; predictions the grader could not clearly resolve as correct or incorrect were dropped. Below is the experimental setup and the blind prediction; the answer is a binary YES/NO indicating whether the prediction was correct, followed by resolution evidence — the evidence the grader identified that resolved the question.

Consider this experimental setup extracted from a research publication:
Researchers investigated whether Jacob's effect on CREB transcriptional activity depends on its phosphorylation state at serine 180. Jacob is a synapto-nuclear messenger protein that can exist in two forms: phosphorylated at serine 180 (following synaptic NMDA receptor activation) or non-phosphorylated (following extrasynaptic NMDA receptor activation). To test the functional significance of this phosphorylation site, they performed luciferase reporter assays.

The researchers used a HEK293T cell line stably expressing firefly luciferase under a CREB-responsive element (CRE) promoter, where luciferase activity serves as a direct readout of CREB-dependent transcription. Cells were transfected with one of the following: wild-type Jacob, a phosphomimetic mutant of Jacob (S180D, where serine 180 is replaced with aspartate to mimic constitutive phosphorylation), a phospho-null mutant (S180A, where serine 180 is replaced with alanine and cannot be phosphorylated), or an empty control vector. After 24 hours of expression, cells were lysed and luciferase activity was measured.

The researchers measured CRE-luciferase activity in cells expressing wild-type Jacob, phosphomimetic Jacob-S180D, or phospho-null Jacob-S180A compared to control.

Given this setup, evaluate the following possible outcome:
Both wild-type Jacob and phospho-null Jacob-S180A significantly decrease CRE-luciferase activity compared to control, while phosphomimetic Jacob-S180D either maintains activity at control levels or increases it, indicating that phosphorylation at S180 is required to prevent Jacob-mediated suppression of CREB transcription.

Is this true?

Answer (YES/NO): NO